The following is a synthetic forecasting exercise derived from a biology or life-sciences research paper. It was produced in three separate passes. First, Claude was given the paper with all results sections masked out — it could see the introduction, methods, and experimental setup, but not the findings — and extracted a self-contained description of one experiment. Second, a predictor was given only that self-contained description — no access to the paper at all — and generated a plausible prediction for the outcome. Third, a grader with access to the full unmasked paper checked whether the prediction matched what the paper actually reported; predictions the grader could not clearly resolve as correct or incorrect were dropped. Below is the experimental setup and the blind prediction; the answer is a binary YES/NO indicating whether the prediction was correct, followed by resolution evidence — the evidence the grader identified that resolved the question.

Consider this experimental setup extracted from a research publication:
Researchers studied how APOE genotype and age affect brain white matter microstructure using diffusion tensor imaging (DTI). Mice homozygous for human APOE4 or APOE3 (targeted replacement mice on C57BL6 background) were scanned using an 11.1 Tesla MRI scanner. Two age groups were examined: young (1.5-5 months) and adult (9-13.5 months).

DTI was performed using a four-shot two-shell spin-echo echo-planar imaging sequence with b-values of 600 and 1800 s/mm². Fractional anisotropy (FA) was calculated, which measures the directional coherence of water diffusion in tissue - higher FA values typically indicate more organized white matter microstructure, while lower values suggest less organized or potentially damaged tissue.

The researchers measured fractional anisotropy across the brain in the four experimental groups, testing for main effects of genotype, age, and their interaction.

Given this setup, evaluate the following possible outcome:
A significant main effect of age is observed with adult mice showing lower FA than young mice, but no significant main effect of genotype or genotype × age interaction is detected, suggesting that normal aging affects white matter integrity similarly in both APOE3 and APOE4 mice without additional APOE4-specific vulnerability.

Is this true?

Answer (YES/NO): NO